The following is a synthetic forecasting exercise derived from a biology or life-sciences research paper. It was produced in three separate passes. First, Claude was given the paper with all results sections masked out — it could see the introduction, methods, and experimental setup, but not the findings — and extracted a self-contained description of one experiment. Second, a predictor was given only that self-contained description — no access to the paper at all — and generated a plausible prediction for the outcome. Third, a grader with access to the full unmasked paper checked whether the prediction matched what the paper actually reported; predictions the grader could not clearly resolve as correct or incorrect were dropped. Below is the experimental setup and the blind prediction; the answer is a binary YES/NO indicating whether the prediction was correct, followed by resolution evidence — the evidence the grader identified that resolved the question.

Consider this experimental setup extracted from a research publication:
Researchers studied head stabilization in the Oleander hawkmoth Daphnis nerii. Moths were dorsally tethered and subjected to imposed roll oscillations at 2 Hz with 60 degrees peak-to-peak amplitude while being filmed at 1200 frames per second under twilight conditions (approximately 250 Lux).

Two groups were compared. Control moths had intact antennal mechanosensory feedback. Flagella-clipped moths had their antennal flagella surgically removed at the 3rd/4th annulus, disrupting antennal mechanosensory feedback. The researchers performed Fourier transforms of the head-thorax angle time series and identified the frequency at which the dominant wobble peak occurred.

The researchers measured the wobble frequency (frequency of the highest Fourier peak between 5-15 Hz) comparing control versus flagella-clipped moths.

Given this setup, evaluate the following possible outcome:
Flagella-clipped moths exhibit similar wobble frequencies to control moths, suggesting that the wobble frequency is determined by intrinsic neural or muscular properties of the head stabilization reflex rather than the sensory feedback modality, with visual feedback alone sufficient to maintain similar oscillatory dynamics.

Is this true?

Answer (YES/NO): YES